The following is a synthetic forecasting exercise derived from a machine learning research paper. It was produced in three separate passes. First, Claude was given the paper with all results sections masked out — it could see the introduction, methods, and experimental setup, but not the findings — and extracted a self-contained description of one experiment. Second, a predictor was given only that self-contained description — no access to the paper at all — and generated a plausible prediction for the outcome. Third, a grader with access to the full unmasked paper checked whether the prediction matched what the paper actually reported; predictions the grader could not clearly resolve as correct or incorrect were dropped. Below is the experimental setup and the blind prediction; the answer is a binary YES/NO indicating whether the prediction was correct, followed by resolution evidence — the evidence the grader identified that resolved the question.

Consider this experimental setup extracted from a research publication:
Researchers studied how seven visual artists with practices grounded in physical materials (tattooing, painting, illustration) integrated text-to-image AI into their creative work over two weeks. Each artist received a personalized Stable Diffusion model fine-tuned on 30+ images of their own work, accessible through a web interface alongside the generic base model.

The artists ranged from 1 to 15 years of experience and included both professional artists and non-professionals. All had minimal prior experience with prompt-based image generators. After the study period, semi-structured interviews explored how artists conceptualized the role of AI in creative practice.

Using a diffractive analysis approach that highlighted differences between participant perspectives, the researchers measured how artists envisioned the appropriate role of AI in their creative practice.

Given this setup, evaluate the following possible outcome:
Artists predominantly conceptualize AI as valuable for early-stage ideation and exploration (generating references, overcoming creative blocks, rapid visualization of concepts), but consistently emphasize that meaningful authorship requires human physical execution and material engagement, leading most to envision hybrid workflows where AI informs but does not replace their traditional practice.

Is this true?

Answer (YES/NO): YES